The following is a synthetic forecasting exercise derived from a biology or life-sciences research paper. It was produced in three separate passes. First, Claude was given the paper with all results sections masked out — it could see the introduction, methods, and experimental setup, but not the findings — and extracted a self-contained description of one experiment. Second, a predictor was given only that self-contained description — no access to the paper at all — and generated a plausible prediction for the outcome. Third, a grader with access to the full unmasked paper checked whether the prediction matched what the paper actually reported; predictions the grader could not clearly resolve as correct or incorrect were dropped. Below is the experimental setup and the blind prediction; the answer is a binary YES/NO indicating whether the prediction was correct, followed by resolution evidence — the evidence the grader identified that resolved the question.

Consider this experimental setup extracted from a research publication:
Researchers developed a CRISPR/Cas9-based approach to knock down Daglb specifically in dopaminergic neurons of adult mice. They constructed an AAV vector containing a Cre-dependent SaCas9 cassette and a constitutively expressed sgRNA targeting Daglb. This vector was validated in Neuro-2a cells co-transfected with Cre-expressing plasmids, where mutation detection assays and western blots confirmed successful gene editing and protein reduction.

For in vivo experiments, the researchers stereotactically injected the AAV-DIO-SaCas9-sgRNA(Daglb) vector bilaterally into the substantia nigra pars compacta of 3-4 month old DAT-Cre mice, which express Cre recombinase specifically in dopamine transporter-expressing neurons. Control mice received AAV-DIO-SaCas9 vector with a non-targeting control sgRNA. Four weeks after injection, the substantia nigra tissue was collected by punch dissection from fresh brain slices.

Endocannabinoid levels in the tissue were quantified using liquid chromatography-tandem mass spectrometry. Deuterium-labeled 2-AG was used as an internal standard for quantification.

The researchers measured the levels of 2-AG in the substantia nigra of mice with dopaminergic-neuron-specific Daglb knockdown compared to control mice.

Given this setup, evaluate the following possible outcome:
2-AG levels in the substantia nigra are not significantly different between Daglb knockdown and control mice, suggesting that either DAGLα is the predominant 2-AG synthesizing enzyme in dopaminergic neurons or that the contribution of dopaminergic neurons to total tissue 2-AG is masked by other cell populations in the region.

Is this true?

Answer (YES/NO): NO